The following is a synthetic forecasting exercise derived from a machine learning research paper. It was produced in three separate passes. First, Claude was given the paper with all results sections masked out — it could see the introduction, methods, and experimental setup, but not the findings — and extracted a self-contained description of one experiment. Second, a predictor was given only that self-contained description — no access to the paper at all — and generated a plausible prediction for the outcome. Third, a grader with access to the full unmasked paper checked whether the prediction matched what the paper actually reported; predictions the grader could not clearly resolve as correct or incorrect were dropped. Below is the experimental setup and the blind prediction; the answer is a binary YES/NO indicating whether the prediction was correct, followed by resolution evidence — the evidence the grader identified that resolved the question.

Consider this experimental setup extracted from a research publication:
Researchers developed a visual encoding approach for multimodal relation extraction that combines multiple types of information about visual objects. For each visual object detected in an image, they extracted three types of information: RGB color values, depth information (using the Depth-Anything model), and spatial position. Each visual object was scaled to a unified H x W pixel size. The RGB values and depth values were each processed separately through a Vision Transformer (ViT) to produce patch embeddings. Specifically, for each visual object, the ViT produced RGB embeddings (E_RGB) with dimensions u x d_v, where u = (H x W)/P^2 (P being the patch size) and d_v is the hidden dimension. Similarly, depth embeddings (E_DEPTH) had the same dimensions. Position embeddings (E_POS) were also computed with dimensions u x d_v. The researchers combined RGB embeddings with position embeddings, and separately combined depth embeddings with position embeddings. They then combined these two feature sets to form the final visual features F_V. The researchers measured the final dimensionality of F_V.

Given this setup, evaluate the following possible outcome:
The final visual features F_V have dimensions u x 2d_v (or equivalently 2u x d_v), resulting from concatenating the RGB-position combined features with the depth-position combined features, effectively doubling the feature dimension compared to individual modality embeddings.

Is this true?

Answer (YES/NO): NO